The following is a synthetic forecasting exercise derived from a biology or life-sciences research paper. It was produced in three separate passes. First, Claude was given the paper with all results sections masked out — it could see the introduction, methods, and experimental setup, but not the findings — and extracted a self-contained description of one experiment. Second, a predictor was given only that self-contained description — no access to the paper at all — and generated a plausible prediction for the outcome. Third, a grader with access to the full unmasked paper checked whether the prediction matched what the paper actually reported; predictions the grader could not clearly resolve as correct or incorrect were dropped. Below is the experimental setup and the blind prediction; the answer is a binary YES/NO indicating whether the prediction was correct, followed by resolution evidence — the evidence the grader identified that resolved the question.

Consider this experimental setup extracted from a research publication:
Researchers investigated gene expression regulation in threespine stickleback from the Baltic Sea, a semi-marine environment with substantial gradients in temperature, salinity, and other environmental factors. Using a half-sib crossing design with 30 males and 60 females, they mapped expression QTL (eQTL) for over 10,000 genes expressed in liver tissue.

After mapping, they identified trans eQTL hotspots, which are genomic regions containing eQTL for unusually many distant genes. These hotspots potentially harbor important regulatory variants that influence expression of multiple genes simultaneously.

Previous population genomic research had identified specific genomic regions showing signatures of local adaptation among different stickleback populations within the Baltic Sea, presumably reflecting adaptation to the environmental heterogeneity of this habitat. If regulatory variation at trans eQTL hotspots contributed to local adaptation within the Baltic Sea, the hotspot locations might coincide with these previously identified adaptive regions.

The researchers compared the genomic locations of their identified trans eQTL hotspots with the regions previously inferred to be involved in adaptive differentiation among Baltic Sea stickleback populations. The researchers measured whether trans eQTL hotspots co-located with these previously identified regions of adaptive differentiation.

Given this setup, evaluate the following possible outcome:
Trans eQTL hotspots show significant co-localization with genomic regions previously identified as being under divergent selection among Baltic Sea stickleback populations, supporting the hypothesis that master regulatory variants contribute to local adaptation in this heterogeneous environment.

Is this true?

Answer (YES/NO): NO